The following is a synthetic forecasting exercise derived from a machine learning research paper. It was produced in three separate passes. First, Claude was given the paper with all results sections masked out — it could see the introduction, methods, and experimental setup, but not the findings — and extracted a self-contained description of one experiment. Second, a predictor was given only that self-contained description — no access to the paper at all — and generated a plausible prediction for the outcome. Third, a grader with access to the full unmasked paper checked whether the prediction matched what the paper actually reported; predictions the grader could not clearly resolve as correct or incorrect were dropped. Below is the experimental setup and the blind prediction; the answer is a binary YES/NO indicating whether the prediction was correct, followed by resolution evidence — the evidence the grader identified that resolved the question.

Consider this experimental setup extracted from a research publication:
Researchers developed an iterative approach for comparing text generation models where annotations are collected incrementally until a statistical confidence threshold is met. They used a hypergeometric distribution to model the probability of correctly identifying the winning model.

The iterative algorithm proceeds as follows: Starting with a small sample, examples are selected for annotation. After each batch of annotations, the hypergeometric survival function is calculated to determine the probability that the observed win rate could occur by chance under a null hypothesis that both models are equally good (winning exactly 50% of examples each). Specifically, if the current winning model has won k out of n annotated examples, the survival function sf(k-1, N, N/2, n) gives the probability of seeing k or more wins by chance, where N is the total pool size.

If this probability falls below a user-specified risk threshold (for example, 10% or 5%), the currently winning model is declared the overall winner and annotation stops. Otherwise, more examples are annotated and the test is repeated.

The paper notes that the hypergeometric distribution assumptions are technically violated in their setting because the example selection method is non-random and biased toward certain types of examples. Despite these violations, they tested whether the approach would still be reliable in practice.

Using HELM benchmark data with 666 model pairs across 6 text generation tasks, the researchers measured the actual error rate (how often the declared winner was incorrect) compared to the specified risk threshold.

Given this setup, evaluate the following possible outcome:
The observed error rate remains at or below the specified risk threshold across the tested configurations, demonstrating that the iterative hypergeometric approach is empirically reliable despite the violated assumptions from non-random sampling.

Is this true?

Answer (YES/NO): YES